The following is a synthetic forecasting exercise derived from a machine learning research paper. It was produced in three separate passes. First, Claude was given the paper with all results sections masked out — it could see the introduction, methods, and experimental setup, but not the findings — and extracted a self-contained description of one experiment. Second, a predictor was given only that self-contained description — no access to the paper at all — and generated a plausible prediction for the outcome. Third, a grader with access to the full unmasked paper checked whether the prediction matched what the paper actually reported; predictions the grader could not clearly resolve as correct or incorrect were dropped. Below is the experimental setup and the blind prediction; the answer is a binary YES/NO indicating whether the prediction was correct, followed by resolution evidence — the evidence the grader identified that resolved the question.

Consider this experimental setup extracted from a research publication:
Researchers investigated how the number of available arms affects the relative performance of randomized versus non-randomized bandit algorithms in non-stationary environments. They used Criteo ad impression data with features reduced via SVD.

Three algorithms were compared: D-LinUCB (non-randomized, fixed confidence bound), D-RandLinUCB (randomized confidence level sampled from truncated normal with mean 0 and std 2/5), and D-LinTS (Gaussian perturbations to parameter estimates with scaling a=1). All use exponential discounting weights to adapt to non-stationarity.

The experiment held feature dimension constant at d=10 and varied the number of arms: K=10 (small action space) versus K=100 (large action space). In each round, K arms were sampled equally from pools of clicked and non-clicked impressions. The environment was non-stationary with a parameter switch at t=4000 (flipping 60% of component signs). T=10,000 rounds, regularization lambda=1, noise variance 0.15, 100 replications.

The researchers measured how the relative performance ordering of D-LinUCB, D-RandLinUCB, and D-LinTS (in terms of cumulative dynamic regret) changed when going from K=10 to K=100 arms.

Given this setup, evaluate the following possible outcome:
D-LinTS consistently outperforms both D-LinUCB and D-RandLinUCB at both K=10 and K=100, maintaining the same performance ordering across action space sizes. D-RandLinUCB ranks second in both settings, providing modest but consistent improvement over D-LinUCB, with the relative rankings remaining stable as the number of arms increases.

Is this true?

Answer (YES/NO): NO